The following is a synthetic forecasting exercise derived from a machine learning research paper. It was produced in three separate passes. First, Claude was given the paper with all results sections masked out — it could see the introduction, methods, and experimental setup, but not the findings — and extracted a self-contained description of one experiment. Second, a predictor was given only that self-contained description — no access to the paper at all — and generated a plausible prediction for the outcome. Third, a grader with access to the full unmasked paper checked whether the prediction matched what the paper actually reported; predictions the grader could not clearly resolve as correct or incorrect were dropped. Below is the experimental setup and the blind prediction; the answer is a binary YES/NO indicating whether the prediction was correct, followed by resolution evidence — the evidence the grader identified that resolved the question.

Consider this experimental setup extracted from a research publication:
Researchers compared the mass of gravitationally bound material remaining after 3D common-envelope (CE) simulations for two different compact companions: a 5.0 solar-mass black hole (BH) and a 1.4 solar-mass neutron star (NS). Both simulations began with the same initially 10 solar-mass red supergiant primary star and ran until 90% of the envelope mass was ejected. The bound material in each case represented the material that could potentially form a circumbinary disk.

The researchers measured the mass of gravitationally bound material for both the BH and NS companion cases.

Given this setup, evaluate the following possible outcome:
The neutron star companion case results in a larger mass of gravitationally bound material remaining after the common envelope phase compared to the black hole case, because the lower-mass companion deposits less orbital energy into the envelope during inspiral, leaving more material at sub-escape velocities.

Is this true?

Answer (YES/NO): NO